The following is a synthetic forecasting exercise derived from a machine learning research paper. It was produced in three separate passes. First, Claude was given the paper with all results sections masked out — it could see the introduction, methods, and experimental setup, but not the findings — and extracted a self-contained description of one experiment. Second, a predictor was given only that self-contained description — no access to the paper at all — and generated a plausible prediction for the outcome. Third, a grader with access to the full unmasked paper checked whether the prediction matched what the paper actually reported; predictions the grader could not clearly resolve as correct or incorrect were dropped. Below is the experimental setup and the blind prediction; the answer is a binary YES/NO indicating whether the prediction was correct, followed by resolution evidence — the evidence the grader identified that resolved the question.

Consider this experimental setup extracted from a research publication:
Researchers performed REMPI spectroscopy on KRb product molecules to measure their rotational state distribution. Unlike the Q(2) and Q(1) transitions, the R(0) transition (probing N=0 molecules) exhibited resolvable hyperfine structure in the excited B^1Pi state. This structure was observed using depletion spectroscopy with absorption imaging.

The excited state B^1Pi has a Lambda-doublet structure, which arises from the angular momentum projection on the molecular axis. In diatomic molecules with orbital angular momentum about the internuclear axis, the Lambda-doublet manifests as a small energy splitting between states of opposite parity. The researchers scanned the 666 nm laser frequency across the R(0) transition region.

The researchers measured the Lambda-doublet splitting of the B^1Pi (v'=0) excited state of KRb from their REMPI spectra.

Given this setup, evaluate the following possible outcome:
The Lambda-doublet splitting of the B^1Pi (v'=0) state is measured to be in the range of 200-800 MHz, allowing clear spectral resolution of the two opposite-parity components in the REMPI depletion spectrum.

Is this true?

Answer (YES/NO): NO